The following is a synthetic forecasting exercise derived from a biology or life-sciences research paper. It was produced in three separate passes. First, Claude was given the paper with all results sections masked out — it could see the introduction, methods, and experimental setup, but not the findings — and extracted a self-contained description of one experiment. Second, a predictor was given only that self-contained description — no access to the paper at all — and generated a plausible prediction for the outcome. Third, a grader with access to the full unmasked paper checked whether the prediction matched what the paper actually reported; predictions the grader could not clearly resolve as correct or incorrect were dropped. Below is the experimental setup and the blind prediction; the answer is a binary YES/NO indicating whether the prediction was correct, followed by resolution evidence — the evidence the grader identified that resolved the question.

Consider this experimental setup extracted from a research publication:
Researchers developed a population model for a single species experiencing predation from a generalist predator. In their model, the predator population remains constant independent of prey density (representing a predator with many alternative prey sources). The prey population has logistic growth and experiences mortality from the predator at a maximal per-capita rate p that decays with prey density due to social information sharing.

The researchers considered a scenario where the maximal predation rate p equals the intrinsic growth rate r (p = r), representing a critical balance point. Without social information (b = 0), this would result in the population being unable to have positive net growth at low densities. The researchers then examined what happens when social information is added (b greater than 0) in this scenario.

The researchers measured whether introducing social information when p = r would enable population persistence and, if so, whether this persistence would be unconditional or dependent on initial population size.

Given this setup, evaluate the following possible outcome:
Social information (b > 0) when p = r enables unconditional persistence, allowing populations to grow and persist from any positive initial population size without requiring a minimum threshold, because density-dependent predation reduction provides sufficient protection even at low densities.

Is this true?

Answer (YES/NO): YES